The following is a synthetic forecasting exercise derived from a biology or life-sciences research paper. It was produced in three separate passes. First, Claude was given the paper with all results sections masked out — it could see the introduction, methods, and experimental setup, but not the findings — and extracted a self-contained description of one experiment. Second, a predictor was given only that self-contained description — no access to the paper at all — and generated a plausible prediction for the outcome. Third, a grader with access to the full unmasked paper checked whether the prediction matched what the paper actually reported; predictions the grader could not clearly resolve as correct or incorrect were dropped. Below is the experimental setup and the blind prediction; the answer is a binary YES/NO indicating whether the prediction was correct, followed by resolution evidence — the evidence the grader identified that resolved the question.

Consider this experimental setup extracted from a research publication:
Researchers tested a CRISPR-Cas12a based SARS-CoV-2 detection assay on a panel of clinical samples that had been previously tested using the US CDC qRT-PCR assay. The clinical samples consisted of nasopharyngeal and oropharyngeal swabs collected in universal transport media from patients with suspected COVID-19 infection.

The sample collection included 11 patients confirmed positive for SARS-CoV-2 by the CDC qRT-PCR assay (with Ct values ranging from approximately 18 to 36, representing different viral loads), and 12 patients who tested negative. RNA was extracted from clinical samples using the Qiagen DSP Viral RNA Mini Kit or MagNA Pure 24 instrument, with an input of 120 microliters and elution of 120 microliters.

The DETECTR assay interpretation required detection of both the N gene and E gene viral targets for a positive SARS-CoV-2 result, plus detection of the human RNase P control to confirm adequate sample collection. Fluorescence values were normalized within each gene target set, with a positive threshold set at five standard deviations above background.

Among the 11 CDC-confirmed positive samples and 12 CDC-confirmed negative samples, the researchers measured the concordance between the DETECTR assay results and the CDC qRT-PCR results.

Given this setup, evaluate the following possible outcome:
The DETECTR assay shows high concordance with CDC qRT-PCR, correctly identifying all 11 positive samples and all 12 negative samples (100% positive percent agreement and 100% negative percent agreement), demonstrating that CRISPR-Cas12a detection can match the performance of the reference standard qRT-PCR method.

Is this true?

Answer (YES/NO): NO